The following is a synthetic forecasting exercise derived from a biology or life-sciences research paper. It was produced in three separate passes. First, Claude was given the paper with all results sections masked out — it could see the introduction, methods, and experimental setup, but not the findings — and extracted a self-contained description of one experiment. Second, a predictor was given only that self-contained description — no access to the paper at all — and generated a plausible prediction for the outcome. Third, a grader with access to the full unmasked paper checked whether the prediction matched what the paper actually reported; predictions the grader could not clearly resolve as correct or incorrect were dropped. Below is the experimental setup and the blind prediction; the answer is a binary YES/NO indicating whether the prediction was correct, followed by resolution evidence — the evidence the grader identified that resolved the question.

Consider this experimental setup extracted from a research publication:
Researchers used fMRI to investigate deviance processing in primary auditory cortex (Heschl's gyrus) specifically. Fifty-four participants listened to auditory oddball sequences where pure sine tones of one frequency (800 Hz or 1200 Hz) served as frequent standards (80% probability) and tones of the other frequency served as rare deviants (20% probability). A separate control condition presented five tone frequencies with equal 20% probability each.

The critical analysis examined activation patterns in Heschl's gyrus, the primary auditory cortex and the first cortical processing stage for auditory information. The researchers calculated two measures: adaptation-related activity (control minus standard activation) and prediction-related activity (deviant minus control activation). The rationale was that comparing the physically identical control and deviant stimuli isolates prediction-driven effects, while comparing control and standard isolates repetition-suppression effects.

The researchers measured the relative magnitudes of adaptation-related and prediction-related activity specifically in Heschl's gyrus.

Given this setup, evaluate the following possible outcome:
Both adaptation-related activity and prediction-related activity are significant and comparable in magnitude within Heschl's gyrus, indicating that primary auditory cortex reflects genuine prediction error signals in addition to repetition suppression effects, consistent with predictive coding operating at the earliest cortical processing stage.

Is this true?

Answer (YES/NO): NO